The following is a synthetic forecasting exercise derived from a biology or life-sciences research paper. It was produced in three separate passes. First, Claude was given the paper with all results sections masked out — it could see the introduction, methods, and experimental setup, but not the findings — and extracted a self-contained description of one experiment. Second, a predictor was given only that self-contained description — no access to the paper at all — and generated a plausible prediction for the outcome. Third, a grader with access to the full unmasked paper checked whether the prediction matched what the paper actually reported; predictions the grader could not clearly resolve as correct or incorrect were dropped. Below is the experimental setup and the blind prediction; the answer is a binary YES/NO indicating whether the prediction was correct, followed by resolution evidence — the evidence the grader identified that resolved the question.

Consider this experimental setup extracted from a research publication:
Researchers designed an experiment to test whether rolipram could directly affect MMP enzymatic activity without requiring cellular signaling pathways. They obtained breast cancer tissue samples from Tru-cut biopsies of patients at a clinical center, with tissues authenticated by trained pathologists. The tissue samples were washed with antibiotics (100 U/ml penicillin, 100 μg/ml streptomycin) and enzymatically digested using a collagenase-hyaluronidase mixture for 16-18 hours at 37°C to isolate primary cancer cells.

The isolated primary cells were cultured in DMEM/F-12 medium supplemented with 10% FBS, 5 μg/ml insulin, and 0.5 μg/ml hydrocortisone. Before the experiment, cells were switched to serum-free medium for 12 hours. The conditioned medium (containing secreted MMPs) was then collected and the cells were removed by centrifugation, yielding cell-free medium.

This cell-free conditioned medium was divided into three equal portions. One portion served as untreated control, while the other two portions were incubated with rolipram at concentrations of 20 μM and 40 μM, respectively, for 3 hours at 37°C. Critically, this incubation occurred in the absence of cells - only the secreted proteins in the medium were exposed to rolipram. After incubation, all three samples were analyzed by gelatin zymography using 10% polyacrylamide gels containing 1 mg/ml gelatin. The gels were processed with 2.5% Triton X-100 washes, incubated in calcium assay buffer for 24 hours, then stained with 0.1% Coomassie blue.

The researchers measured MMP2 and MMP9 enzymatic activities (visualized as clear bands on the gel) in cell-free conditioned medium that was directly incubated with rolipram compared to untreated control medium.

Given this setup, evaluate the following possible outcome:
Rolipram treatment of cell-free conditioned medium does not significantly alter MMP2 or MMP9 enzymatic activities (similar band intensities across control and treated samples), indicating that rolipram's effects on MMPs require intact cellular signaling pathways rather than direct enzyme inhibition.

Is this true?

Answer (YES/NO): NO